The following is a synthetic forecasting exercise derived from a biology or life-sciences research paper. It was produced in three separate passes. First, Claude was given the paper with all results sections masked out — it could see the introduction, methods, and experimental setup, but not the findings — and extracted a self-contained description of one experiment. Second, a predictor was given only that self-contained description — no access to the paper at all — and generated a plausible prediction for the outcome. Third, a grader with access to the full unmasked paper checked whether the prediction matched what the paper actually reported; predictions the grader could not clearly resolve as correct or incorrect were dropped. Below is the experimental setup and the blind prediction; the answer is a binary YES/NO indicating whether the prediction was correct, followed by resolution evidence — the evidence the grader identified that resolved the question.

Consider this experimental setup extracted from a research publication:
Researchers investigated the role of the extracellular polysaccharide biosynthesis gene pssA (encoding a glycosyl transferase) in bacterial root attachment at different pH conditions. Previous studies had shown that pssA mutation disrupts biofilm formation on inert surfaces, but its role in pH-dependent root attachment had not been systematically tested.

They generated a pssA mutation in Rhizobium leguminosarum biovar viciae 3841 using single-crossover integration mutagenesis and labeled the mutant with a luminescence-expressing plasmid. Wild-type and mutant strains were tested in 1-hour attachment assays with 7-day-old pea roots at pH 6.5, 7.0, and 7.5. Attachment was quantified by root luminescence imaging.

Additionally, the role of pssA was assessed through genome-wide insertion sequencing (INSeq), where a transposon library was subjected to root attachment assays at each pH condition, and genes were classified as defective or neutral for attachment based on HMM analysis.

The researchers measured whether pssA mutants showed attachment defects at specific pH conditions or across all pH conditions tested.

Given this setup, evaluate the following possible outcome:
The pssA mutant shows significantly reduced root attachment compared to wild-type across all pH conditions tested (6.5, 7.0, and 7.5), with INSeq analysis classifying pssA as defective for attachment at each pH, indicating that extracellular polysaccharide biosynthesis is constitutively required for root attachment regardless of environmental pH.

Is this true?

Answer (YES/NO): YES